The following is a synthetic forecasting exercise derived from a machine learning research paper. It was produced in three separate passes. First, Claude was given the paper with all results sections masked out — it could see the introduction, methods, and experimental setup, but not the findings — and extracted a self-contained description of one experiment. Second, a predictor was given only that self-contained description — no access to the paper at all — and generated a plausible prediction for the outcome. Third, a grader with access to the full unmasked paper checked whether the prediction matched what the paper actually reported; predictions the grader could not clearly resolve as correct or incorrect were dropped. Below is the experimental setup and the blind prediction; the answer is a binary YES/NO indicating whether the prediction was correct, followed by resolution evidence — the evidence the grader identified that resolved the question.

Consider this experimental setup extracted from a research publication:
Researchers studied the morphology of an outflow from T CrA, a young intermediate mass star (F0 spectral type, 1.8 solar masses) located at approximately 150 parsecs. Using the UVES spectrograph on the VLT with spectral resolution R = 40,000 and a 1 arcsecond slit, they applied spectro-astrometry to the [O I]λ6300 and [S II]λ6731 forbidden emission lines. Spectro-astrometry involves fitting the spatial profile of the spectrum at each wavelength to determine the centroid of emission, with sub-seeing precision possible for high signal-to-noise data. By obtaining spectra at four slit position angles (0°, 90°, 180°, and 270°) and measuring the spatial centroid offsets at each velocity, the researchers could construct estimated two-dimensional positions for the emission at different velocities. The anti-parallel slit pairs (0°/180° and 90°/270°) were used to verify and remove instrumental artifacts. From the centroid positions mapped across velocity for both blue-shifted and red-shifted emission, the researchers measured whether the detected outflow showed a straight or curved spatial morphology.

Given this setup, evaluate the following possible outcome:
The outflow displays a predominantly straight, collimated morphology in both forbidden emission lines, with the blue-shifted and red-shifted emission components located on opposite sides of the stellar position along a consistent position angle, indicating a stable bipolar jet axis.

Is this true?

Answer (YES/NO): NO